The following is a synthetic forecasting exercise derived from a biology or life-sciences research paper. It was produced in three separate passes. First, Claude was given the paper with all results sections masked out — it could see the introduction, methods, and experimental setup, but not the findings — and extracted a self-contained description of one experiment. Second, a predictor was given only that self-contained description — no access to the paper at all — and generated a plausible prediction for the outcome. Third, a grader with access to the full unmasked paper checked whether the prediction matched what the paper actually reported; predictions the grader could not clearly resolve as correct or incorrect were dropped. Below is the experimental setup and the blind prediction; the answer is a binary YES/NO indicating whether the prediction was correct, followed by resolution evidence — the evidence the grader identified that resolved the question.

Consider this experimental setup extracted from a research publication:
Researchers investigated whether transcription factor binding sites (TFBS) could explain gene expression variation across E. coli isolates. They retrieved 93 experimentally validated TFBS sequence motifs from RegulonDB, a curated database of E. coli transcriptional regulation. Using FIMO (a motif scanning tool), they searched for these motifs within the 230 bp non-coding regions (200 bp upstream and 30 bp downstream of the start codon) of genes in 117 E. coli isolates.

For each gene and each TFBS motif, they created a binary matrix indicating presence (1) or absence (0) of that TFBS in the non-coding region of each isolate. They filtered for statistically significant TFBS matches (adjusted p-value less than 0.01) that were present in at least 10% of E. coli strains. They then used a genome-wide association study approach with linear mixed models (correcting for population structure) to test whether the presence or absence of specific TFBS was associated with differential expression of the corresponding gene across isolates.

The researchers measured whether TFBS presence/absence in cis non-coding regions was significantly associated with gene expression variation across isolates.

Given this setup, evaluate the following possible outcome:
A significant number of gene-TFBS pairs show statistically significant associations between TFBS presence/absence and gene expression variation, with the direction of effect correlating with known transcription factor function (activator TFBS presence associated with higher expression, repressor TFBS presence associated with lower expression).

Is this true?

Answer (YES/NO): NO